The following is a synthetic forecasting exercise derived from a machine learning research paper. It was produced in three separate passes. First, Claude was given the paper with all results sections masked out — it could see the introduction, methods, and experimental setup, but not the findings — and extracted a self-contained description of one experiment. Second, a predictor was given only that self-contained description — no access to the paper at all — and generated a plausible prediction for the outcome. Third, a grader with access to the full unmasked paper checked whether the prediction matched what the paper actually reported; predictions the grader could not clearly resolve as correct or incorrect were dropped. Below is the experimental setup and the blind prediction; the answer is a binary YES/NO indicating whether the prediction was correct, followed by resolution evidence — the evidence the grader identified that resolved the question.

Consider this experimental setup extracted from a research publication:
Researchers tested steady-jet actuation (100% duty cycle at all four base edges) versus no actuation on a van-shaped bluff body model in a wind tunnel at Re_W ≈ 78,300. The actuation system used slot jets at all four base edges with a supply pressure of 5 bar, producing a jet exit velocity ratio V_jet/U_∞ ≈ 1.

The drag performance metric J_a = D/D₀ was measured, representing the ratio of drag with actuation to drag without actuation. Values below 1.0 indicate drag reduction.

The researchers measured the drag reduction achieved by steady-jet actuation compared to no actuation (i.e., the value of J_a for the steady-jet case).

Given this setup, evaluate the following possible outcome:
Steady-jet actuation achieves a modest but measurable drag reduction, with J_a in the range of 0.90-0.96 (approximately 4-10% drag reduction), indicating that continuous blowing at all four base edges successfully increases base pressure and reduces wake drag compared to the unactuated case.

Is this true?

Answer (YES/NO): NO